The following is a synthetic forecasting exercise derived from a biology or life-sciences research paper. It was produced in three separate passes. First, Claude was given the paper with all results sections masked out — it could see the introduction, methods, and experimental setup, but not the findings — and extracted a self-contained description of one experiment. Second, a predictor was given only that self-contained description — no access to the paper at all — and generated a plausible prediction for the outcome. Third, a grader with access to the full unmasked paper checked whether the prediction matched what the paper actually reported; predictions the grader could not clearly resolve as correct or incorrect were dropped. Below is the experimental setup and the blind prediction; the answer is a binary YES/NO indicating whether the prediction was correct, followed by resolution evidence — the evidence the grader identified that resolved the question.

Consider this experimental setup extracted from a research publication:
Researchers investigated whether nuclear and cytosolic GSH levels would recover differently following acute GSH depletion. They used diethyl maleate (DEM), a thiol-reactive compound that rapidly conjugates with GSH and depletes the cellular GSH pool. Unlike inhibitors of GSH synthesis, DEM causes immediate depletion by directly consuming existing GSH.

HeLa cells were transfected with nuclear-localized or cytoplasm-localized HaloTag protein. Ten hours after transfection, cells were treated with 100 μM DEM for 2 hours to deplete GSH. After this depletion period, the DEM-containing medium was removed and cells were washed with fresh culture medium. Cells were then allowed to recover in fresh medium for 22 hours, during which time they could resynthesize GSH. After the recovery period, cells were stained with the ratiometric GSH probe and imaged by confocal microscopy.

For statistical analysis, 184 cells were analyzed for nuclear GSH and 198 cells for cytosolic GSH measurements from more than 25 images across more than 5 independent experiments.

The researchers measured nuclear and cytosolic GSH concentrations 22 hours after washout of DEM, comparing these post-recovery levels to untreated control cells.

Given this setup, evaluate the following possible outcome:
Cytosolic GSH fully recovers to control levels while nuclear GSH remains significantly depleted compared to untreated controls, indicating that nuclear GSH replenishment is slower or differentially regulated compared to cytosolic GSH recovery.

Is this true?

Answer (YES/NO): NO